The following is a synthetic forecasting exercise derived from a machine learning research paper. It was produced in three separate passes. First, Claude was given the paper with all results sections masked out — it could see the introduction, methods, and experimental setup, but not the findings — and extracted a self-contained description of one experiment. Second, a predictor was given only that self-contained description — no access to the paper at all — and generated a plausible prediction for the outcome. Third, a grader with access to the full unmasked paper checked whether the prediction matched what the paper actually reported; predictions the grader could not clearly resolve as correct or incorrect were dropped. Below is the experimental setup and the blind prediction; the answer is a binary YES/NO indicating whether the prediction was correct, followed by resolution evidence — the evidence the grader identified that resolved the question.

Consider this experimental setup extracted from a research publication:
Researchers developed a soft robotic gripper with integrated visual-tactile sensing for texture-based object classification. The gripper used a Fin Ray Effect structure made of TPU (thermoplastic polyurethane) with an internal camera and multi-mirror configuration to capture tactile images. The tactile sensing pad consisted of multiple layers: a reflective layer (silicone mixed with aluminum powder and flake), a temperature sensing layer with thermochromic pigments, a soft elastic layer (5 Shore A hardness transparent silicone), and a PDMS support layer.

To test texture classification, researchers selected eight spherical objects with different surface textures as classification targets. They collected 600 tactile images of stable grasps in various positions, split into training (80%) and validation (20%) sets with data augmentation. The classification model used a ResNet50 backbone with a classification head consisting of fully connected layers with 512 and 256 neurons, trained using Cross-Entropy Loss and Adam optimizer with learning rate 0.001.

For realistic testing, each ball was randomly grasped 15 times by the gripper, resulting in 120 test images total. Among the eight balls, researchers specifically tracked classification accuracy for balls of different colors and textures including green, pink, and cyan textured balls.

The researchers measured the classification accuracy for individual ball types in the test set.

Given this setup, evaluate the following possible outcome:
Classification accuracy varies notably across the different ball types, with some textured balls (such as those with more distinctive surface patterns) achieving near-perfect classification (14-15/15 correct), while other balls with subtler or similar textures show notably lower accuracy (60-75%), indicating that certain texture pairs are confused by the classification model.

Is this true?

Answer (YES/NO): YES